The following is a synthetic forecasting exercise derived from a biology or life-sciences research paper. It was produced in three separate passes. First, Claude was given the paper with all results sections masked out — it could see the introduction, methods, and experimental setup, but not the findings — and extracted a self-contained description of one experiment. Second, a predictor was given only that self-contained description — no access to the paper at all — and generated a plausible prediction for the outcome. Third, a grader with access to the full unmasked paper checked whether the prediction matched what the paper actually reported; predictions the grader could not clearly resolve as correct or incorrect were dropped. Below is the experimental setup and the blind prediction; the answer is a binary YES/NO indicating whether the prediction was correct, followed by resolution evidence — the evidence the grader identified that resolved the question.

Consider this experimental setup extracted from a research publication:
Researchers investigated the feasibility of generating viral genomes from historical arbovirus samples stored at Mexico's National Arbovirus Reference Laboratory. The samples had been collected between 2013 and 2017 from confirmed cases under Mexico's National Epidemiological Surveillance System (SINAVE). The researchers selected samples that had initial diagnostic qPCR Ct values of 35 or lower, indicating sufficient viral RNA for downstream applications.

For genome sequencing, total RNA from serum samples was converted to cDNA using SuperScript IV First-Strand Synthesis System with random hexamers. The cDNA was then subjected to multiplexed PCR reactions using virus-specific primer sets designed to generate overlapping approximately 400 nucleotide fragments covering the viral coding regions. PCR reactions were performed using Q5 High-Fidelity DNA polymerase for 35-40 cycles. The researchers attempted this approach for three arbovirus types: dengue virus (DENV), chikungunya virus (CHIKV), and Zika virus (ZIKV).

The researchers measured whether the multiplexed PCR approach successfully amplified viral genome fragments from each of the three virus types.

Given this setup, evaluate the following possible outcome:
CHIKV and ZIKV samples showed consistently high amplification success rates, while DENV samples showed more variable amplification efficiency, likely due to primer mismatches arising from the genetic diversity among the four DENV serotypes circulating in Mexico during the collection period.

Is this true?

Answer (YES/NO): NO